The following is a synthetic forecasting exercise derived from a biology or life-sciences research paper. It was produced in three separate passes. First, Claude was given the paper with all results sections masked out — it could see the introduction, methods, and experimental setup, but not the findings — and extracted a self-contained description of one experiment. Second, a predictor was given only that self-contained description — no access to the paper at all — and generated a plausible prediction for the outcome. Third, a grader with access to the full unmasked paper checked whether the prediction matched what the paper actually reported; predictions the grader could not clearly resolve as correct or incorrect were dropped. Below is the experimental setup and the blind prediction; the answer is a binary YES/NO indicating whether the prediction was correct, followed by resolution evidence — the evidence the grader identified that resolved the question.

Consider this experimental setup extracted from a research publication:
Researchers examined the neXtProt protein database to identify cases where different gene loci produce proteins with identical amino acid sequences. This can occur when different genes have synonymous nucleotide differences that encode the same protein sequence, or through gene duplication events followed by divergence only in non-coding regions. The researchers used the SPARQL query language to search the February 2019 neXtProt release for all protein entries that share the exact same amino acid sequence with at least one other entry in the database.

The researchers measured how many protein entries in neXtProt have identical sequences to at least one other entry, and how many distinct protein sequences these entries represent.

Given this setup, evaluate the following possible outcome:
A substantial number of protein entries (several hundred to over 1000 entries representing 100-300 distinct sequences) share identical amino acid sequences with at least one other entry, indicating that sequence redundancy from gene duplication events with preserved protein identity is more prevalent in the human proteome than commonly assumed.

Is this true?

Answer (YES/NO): NO